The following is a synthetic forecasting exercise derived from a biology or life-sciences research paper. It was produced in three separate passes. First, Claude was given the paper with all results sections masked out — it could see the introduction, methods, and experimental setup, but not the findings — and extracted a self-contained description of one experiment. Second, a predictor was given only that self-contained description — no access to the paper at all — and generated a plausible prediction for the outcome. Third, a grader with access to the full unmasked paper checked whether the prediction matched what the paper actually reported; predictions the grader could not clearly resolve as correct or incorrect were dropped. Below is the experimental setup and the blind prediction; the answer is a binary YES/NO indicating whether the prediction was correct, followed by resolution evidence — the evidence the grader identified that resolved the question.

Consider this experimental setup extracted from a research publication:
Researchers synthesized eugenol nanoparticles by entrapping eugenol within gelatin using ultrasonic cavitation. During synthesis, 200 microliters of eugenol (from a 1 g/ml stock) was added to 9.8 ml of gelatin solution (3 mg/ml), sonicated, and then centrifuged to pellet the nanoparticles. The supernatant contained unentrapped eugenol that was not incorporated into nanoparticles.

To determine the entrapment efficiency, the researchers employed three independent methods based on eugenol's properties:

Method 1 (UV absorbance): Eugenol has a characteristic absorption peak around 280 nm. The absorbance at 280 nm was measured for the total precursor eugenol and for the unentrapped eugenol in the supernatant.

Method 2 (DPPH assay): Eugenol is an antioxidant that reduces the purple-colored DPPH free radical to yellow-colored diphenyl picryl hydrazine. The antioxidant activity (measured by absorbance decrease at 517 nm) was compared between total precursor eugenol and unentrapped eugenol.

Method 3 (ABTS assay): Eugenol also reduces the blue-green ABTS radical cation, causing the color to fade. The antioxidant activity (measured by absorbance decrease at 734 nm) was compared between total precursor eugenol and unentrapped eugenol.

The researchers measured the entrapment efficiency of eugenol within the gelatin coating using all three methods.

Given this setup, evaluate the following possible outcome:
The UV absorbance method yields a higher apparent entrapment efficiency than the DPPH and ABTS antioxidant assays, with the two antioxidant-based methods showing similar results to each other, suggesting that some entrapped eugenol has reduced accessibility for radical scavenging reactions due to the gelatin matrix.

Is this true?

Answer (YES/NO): NO